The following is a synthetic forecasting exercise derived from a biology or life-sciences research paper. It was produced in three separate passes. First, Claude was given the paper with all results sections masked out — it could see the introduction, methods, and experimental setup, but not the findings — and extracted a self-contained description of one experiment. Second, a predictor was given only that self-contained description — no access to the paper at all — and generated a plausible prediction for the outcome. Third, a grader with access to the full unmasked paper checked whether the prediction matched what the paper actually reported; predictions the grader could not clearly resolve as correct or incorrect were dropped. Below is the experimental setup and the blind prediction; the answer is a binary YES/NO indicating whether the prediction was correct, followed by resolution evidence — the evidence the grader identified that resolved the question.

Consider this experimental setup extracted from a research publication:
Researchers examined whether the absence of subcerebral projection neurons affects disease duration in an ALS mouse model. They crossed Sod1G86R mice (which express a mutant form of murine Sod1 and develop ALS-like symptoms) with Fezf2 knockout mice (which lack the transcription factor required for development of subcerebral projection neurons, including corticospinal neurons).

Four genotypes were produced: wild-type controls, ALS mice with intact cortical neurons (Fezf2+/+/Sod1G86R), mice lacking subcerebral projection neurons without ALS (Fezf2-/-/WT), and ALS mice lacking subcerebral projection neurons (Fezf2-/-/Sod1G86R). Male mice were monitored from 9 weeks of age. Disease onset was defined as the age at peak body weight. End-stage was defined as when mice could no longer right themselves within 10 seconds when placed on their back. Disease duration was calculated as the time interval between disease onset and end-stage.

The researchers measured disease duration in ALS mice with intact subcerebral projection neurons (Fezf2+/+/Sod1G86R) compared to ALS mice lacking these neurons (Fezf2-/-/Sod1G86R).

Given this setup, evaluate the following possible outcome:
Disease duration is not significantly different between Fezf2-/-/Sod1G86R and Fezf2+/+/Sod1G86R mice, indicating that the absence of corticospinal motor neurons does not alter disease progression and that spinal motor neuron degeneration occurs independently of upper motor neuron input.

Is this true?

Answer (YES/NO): YES